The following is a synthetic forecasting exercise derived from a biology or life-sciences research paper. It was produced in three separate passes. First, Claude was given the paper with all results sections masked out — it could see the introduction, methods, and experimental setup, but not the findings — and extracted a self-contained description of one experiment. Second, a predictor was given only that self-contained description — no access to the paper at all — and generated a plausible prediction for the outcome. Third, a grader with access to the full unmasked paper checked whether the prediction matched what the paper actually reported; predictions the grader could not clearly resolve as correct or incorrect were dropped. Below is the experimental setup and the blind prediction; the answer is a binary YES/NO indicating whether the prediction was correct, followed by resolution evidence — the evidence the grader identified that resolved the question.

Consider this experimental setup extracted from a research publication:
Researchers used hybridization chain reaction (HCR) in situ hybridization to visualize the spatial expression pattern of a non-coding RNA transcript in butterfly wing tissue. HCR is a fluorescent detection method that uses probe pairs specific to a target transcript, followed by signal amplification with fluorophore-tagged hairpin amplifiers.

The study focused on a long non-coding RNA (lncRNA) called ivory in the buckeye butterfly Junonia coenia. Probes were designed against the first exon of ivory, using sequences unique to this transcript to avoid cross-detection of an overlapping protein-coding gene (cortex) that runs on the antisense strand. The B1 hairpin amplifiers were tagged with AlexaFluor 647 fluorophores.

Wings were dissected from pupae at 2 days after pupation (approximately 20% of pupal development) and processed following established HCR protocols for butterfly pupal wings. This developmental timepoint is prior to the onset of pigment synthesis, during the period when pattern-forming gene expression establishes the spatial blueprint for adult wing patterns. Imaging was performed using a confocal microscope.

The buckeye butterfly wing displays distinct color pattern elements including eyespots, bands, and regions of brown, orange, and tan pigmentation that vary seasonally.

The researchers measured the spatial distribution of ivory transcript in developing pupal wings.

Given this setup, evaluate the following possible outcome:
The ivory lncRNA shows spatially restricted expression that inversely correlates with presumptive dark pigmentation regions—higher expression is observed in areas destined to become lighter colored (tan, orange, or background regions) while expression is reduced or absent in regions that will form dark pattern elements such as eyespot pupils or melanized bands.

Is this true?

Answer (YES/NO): NO